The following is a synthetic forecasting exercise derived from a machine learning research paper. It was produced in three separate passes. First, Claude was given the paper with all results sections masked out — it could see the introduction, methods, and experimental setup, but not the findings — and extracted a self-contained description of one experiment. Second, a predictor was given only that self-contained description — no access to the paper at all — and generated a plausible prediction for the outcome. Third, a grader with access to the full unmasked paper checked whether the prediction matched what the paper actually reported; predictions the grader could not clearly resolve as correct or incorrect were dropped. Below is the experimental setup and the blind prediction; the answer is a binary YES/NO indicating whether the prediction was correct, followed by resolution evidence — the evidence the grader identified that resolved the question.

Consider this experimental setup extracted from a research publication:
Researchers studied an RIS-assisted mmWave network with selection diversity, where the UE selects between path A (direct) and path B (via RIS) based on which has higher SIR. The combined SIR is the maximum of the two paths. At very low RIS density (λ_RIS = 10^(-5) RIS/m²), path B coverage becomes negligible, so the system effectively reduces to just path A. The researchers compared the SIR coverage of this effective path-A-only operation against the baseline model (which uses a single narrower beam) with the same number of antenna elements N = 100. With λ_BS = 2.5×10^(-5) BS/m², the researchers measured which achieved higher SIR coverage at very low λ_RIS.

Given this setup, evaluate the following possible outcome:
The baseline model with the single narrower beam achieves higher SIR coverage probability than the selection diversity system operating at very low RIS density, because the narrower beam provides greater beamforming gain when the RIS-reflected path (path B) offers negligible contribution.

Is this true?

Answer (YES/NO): YES